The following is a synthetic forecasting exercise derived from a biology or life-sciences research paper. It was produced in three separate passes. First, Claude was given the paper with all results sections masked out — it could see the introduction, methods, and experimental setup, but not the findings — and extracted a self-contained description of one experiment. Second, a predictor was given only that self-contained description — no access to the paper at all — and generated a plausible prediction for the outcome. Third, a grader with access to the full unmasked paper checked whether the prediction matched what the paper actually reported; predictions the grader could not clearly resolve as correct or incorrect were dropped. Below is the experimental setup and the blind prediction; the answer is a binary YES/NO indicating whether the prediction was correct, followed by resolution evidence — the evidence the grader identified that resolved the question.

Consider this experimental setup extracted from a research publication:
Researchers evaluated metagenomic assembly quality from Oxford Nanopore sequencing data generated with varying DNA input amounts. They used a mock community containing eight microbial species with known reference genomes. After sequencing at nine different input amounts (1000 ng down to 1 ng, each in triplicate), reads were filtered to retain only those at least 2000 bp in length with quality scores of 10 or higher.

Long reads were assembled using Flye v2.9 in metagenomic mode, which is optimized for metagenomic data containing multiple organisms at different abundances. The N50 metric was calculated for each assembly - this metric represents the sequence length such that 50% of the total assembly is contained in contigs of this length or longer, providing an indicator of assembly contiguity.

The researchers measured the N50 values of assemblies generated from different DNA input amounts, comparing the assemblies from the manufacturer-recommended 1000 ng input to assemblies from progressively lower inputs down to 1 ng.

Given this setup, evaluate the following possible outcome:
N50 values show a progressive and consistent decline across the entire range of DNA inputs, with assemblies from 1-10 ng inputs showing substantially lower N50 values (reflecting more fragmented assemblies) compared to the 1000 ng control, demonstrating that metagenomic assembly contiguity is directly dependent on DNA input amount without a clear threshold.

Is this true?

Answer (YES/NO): NO